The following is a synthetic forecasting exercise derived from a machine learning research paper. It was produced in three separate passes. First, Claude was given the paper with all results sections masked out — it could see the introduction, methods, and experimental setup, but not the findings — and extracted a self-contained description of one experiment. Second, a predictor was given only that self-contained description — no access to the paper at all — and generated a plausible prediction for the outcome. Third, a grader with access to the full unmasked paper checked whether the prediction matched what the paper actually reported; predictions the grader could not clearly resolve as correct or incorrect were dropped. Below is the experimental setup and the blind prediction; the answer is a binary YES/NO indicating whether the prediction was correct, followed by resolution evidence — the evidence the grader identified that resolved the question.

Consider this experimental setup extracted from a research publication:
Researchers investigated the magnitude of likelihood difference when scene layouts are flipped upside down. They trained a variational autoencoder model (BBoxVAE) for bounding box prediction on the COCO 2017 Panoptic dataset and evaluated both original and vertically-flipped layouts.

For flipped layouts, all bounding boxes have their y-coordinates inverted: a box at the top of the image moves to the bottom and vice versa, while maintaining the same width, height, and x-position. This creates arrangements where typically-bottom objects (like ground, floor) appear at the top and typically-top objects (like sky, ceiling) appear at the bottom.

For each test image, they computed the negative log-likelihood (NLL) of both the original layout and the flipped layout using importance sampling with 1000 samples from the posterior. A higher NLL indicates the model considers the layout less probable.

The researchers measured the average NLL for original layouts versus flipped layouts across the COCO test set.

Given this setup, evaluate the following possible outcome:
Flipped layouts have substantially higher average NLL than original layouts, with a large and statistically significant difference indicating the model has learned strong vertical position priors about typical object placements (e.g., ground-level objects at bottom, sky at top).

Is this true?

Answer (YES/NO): YES